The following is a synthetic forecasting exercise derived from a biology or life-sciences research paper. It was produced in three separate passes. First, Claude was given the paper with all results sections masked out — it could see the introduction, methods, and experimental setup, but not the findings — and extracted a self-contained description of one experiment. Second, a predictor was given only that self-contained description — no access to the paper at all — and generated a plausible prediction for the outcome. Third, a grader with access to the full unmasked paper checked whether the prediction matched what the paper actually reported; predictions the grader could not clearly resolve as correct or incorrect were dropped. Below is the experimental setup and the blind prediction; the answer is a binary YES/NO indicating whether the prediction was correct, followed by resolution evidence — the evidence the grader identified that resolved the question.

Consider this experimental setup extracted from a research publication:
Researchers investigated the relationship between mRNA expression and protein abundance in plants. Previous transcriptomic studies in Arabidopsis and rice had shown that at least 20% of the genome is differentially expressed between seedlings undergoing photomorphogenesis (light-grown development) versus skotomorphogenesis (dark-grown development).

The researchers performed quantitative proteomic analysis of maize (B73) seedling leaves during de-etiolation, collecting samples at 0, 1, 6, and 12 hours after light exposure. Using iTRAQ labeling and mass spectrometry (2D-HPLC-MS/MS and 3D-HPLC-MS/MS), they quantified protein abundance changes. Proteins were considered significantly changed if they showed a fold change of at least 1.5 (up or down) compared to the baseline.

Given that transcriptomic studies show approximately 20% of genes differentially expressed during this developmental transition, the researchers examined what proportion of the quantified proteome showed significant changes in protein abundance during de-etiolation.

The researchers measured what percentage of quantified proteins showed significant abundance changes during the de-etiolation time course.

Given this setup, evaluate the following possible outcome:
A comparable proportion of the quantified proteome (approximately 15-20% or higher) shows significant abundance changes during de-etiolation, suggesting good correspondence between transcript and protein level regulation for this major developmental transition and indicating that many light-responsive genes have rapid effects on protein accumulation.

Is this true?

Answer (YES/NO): NO